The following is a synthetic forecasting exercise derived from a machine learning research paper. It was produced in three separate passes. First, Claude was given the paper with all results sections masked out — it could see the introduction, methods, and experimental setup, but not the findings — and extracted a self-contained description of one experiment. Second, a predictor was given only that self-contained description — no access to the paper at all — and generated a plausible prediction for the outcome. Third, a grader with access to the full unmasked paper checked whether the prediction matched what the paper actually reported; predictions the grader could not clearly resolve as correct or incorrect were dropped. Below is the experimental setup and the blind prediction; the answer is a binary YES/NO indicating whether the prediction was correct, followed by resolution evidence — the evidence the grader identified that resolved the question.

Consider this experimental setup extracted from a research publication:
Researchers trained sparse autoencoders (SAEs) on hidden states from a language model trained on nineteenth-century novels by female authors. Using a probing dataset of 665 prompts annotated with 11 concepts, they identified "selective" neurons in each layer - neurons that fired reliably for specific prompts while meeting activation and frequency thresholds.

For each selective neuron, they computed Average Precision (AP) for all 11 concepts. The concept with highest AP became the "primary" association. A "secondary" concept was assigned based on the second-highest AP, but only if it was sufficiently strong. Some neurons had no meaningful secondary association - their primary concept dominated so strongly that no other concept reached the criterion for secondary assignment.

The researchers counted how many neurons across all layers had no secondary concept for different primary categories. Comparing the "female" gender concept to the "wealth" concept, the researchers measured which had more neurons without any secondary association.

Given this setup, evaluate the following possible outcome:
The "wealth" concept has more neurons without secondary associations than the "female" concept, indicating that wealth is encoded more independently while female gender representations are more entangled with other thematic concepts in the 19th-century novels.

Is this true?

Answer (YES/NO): NO